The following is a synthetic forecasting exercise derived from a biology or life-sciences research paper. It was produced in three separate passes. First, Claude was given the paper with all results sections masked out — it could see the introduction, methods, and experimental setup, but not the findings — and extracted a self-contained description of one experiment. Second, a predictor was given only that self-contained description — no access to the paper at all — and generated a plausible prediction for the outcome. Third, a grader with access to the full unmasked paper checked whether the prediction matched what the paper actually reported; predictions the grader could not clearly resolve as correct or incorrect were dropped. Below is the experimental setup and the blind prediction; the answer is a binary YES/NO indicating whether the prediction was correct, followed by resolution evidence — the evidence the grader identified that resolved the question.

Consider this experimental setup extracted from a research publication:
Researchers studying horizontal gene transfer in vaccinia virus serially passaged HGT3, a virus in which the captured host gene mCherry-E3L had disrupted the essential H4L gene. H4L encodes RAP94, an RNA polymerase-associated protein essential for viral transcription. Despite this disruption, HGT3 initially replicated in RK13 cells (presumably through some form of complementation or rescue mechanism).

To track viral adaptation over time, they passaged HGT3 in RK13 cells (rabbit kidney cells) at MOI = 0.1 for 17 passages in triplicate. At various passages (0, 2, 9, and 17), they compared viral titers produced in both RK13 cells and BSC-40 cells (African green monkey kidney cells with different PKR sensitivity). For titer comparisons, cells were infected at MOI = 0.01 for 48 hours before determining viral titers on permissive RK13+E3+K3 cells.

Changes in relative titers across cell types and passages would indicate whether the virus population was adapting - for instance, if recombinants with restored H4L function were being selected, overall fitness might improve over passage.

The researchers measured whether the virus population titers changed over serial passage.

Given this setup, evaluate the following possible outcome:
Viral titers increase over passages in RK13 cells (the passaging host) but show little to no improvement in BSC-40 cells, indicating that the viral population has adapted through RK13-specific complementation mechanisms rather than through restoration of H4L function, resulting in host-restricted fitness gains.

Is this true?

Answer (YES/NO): NO